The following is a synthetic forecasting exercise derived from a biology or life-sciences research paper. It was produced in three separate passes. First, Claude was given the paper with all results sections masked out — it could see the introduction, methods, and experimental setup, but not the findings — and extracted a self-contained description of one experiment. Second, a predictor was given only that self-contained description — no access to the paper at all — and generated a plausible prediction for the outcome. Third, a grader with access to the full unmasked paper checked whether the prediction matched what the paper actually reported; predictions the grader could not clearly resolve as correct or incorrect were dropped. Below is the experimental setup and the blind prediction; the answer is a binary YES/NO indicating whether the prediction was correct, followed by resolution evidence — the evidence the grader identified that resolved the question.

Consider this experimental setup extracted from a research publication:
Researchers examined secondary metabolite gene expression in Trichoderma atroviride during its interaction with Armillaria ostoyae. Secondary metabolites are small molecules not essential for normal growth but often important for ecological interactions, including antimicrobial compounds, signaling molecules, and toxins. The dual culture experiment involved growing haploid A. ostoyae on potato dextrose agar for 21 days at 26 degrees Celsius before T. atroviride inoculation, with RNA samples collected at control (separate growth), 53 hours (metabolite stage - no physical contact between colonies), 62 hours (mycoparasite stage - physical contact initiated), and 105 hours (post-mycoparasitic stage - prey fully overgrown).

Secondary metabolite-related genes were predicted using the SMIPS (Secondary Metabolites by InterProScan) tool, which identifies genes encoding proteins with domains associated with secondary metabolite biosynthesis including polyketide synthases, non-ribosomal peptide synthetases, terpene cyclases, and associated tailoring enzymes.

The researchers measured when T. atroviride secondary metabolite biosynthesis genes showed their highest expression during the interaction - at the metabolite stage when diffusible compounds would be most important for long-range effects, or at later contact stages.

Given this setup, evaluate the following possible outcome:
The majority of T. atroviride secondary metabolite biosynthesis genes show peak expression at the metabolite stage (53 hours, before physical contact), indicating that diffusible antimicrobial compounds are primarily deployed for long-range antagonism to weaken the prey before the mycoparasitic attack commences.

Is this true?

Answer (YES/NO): YES